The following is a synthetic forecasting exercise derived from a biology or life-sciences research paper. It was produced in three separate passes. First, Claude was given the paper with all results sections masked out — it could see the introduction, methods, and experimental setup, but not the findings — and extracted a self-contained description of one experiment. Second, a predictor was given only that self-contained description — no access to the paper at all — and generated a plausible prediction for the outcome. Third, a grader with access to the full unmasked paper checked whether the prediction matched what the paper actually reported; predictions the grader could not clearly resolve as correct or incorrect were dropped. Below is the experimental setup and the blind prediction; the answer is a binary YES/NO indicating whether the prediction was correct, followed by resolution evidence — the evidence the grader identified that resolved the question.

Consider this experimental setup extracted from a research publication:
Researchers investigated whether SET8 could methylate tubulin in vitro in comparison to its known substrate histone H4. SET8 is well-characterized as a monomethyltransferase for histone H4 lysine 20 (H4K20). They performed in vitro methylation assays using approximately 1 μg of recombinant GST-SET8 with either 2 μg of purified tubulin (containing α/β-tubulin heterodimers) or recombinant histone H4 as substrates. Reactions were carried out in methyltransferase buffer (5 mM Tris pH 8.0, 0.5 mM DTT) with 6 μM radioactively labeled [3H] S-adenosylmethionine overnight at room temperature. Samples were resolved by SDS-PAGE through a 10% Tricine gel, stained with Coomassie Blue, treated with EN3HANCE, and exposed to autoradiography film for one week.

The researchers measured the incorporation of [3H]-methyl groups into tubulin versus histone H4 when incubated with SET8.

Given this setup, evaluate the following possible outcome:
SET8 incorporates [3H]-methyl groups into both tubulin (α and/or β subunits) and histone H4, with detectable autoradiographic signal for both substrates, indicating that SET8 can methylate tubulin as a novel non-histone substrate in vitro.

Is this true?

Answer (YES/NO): YES